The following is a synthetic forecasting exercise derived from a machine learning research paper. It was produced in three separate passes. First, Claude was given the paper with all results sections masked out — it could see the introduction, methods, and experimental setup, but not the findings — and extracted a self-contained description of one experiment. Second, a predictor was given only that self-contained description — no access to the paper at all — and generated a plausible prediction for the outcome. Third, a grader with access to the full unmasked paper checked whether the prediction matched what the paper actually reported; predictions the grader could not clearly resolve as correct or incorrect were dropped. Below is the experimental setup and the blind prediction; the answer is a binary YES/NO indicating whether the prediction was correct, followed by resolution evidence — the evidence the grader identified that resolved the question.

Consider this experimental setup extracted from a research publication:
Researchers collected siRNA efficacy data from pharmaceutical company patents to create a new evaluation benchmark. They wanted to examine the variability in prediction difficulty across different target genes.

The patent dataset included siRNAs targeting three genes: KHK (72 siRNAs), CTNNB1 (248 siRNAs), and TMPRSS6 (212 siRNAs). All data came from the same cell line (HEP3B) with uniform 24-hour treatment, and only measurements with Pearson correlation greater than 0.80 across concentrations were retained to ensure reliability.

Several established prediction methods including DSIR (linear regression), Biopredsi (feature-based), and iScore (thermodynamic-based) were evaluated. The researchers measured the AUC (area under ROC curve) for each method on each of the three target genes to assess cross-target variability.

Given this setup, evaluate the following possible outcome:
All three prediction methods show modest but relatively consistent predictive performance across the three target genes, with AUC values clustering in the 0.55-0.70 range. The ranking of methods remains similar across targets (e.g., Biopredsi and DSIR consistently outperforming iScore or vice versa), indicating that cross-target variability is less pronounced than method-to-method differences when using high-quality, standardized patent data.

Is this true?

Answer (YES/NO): NO